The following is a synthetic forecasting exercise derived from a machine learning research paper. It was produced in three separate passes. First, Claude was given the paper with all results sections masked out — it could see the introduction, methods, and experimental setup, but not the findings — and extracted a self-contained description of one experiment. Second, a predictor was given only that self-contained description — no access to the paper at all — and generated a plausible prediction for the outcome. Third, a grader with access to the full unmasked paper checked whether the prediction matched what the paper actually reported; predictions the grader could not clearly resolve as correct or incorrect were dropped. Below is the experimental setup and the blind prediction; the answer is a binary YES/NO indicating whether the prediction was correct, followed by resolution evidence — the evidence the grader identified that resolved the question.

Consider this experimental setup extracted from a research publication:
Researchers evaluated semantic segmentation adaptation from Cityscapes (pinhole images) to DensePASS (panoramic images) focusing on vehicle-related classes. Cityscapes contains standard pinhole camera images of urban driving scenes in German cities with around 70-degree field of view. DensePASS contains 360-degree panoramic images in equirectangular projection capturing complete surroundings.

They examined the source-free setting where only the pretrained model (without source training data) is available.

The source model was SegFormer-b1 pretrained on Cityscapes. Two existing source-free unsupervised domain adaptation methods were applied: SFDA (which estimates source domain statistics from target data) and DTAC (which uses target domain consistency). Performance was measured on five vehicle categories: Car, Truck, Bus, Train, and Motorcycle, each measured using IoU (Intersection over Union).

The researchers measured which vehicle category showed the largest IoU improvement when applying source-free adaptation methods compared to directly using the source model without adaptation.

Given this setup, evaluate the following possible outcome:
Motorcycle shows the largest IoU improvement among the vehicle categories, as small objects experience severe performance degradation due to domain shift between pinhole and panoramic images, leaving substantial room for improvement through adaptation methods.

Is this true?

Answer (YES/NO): NO